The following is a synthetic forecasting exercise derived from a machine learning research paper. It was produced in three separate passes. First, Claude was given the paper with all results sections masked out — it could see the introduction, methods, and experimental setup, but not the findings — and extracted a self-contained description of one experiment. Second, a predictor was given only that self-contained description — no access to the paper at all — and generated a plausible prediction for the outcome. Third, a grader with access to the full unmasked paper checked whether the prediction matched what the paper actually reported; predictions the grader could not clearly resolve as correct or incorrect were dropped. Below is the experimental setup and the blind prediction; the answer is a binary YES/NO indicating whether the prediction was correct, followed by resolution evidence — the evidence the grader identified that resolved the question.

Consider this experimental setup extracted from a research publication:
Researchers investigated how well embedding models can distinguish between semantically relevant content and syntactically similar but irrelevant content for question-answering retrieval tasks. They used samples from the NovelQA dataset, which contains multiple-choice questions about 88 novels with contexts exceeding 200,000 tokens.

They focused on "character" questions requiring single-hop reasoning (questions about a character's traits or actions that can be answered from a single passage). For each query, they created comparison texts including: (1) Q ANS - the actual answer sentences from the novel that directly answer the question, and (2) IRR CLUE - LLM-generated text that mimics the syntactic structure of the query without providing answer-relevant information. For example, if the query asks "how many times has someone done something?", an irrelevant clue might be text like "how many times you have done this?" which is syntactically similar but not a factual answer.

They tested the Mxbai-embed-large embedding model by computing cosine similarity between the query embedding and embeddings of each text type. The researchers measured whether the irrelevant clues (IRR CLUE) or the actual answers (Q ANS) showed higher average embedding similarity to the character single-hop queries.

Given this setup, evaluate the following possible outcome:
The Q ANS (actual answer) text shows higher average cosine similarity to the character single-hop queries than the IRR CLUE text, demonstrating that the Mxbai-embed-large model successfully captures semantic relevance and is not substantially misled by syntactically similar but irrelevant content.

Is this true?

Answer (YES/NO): NO